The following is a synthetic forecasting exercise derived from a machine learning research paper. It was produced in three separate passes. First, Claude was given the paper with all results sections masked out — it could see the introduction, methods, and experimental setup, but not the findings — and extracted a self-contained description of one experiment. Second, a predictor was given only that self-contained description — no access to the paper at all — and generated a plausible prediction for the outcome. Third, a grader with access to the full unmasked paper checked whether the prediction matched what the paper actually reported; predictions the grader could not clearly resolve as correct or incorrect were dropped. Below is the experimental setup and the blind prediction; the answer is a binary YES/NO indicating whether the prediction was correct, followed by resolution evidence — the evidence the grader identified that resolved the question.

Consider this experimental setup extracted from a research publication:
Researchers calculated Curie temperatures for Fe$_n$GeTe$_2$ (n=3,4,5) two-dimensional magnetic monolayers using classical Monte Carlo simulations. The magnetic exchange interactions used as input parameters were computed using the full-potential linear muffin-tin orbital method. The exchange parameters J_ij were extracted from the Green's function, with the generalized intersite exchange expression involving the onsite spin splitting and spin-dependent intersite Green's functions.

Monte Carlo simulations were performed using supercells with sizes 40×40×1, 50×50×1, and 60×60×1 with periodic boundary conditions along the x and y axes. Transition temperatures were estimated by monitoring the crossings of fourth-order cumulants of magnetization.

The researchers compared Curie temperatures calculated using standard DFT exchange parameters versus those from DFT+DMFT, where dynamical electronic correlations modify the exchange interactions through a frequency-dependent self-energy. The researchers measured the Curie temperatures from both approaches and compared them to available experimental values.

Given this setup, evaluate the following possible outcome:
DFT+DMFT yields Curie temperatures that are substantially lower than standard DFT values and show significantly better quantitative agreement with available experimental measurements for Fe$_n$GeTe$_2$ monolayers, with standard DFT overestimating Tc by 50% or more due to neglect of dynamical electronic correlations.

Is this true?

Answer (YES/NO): YES